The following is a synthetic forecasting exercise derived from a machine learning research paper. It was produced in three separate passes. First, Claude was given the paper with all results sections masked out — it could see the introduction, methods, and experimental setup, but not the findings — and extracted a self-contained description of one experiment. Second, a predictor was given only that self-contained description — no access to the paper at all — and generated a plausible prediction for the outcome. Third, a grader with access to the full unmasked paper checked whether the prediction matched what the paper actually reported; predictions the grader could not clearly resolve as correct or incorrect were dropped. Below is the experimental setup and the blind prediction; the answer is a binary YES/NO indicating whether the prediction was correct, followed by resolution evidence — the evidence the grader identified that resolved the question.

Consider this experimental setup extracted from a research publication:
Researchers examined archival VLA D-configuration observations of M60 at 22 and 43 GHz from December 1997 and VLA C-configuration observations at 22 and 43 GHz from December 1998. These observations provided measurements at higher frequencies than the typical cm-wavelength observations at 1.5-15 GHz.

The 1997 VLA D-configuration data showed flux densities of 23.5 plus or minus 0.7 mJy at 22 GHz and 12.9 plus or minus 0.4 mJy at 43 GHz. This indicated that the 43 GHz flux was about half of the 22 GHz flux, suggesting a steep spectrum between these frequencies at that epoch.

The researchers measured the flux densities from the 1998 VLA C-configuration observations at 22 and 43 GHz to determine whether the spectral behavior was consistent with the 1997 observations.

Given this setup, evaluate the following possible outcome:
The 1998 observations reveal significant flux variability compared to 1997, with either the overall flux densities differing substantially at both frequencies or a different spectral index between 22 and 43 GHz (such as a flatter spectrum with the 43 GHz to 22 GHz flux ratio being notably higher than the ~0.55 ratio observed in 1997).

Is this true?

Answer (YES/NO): YES